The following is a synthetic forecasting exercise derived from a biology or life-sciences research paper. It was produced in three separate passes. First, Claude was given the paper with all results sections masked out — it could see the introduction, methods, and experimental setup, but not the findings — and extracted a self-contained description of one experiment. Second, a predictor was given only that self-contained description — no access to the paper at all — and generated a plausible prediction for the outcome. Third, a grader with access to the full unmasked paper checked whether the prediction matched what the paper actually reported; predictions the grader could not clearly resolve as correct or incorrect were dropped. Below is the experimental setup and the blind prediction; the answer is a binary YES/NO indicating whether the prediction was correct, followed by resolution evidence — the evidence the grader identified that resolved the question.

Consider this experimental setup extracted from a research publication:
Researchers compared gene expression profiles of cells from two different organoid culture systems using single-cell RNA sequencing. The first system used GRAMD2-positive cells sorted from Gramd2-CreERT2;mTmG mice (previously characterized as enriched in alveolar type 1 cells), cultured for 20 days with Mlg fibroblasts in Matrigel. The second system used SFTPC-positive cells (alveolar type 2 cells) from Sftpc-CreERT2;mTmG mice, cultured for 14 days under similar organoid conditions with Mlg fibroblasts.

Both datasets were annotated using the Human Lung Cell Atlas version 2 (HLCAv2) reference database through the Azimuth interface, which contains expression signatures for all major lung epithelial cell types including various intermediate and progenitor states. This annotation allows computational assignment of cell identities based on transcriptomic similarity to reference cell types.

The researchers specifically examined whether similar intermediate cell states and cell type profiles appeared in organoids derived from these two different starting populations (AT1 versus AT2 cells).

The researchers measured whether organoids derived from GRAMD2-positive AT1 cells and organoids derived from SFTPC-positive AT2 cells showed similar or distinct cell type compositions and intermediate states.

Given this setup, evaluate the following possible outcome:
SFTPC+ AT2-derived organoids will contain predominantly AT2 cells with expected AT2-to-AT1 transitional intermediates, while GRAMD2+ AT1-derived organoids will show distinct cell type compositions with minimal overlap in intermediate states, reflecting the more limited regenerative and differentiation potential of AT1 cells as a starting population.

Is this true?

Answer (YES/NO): NO